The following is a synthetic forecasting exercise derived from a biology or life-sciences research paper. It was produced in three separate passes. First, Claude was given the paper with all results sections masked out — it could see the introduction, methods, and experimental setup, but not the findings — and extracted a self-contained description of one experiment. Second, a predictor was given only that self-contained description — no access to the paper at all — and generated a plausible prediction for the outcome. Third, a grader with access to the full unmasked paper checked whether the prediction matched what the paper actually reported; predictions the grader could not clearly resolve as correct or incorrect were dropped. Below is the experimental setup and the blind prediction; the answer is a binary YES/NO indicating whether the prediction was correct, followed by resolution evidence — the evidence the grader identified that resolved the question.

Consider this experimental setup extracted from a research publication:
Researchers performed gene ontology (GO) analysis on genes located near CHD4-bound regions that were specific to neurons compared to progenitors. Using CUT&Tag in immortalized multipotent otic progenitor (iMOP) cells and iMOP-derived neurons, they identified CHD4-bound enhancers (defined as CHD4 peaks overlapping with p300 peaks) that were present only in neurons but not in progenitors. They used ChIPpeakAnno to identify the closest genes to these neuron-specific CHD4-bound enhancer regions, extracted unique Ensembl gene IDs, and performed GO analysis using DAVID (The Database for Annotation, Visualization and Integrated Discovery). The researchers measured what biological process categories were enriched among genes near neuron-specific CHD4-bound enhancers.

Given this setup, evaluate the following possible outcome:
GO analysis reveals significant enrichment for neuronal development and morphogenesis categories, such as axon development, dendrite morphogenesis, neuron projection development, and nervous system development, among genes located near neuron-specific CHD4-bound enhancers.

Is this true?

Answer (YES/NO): YES